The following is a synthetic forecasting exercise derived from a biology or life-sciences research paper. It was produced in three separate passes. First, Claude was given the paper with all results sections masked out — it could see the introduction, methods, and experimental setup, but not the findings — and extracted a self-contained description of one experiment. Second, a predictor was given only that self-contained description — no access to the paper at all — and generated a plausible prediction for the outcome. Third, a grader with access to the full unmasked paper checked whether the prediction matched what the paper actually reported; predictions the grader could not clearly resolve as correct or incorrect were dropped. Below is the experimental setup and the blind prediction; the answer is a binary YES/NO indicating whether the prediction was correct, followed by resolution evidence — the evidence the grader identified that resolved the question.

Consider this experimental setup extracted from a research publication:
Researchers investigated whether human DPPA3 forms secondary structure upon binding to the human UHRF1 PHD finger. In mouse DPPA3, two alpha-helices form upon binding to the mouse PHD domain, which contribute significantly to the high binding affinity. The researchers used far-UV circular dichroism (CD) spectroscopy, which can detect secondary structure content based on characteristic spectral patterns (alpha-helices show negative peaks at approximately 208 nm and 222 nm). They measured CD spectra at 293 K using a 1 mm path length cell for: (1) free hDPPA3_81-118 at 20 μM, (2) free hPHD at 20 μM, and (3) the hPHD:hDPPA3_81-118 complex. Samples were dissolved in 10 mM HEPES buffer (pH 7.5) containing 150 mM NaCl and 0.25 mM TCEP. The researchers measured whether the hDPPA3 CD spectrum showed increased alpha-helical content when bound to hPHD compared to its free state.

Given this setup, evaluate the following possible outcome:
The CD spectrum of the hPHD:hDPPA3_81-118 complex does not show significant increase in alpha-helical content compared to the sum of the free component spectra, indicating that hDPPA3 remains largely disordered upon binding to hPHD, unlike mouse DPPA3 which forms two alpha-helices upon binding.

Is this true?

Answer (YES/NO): NO